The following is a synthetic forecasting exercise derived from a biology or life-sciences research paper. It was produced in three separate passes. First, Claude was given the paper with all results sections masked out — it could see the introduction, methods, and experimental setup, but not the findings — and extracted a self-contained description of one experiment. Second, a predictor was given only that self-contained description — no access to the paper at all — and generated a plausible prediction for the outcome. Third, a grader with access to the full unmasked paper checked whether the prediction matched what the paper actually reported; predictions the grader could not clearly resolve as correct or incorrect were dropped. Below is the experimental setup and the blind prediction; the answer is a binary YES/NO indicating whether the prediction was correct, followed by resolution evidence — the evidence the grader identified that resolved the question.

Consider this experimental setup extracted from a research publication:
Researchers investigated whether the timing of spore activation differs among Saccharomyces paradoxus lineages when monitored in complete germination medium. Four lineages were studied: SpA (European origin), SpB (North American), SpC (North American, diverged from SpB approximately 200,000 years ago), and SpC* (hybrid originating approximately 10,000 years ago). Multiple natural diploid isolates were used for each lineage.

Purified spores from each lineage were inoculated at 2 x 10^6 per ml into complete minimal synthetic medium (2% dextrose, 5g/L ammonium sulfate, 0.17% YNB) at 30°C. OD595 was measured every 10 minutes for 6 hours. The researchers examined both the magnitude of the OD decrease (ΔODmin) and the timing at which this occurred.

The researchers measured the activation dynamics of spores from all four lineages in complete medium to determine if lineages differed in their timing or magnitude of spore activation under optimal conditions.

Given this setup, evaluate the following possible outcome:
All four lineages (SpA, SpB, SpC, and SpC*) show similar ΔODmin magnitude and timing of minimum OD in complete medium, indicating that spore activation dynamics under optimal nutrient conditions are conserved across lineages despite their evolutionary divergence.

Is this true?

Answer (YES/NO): NO